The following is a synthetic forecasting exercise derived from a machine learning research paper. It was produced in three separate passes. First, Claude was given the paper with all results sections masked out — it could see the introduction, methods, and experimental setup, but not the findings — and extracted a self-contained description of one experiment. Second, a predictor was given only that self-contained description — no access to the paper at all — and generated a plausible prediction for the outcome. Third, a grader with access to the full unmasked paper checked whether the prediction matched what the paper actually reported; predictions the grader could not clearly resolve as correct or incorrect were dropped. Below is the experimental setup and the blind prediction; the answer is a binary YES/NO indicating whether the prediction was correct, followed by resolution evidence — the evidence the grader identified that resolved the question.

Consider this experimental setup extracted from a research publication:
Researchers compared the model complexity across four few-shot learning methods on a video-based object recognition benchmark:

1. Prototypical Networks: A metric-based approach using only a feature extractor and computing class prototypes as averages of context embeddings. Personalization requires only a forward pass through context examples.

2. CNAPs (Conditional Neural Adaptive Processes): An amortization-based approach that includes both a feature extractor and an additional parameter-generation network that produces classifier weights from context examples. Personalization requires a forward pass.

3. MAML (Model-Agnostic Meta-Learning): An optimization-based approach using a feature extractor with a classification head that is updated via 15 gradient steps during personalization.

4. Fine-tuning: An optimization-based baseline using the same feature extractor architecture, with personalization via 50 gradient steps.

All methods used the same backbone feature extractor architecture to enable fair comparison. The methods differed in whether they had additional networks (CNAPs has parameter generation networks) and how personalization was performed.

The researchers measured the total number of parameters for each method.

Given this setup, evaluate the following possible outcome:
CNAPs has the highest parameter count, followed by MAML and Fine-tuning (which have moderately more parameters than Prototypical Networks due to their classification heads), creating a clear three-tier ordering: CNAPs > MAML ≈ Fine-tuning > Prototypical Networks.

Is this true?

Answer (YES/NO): NO